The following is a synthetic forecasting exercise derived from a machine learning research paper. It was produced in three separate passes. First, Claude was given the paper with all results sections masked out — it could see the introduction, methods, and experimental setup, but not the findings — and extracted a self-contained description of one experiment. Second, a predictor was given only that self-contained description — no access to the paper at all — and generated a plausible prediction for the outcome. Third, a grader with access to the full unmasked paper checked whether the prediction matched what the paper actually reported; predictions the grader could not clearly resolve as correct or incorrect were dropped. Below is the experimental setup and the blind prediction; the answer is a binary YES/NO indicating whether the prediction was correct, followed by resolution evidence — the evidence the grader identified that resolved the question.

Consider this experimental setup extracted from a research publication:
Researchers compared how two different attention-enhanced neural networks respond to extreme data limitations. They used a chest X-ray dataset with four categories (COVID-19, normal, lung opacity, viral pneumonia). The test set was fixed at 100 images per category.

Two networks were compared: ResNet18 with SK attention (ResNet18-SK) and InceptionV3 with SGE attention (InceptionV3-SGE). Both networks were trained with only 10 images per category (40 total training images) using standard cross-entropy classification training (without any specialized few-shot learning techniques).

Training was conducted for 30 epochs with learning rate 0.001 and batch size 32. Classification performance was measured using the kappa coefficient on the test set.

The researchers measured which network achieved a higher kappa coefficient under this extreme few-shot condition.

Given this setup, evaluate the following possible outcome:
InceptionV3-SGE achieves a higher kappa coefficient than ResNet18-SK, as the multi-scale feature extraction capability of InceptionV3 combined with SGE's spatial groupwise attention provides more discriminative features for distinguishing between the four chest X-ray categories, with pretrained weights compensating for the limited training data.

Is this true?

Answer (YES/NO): YES